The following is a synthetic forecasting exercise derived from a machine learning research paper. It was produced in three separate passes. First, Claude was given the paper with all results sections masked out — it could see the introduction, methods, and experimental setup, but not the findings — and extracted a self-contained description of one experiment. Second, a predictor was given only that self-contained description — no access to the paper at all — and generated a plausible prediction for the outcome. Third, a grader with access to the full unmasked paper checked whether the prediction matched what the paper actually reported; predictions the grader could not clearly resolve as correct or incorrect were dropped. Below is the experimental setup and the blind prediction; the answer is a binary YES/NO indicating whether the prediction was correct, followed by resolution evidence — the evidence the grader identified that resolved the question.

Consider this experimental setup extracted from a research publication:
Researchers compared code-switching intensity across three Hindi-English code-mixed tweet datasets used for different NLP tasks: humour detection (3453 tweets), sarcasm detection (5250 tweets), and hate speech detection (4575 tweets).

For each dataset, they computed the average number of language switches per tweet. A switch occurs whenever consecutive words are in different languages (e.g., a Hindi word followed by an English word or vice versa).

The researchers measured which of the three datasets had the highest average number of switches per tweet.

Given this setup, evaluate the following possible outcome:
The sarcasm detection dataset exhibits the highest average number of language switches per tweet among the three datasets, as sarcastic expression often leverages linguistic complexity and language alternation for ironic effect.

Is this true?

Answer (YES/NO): NO